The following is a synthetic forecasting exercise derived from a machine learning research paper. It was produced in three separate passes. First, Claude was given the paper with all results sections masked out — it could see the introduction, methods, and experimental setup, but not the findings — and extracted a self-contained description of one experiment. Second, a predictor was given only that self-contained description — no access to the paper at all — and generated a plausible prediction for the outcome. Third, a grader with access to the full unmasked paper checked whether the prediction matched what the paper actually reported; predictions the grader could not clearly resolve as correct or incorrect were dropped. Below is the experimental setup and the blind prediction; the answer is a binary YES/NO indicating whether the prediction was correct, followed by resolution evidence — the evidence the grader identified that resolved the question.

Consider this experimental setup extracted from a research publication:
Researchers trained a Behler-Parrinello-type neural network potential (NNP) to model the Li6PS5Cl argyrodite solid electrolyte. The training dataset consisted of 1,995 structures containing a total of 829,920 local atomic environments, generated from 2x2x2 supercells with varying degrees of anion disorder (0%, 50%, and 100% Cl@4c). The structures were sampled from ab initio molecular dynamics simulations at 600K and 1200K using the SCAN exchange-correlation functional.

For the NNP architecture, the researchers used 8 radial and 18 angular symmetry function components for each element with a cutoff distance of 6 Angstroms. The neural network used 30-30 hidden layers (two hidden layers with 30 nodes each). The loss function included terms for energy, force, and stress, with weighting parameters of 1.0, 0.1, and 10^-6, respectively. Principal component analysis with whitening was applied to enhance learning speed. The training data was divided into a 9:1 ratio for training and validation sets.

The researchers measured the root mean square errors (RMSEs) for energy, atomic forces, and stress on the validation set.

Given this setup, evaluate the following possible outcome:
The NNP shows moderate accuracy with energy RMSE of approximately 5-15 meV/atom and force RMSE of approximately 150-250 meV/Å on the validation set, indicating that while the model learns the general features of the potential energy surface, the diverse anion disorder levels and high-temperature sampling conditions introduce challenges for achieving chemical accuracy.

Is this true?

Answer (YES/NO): NO